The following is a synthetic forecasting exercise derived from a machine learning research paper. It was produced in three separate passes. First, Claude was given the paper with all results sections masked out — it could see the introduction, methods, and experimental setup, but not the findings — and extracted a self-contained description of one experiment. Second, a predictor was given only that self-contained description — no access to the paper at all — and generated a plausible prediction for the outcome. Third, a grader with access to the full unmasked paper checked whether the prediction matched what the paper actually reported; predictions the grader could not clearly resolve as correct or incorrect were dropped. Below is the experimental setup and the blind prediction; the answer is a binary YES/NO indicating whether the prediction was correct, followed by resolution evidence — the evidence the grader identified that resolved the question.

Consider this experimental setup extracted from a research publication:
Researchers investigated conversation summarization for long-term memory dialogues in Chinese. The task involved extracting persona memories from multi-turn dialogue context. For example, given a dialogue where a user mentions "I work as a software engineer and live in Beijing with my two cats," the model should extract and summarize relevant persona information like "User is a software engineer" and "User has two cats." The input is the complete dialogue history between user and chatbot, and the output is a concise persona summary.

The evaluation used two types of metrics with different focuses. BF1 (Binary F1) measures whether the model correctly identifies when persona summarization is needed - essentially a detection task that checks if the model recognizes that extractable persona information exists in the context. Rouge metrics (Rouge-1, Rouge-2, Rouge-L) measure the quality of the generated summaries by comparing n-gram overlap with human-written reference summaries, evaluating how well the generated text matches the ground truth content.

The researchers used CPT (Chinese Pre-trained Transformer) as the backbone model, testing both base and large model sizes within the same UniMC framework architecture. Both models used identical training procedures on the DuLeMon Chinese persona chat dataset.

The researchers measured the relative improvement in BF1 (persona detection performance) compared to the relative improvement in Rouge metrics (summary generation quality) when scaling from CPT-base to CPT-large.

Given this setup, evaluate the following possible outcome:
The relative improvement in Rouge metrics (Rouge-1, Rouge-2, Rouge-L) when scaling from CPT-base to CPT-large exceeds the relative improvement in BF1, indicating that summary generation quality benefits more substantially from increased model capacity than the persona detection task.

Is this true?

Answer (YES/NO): YES